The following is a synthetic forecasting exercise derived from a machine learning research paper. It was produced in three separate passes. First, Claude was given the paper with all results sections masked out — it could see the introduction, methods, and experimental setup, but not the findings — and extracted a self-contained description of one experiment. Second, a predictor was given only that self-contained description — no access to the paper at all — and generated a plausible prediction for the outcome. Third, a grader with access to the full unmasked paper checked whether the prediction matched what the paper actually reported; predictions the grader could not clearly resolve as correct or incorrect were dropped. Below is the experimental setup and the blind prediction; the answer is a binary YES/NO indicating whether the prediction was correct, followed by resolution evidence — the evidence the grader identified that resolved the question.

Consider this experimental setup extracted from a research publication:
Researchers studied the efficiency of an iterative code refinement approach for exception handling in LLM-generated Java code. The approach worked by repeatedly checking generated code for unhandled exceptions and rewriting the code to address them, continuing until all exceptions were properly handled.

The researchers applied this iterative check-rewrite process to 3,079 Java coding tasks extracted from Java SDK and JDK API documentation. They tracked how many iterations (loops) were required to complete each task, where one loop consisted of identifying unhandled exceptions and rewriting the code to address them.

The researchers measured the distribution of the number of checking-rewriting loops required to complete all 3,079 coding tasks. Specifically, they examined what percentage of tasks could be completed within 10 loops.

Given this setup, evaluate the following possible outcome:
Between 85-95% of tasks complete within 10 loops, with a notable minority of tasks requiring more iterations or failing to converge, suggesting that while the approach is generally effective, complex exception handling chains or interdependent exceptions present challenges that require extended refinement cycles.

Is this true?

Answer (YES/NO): YES